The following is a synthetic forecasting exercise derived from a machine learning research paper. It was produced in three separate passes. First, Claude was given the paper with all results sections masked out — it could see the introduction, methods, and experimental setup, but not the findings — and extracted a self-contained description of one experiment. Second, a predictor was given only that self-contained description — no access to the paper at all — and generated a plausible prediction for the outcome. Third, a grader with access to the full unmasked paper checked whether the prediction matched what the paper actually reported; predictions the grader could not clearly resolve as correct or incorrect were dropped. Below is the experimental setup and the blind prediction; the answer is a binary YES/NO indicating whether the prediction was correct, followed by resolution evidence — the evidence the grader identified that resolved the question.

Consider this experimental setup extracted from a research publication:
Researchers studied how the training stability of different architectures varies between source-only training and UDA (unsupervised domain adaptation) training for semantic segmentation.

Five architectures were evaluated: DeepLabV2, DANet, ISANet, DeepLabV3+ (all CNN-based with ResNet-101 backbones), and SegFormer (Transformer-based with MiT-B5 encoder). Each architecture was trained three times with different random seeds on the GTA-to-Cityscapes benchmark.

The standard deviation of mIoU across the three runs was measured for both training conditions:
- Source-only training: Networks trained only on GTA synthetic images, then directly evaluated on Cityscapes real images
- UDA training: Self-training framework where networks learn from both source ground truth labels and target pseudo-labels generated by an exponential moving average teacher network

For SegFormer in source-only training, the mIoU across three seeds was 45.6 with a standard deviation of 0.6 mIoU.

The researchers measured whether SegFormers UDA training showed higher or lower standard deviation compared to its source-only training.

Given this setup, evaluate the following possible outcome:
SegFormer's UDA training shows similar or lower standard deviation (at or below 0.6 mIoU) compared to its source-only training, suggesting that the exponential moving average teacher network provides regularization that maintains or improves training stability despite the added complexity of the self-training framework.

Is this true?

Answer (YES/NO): NO